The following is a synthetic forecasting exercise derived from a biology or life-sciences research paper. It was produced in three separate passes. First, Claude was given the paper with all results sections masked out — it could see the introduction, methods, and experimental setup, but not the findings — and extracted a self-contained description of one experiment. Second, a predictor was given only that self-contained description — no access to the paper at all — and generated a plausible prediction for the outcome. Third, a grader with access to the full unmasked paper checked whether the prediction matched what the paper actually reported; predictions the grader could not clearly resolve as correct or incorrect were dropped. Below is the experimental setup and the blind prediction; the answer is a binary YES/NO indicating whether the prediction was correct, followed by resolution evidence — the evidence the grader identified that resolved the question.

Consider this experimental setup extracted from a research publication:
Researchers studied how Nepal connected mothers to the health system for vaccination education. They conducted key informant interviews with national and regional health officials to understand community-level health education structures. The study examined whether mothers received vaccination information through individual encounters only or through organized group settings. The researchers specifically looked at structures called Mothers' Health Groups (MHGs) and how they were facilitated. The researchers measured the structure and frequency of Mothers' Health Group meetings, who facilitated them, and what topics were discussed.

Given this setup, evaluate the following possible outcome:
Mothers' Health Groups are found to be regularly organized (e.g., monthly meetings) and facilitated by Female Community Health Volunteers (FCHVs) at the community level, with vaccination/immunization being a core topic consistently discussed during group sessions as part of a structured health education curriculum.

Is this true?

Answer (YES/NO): NO